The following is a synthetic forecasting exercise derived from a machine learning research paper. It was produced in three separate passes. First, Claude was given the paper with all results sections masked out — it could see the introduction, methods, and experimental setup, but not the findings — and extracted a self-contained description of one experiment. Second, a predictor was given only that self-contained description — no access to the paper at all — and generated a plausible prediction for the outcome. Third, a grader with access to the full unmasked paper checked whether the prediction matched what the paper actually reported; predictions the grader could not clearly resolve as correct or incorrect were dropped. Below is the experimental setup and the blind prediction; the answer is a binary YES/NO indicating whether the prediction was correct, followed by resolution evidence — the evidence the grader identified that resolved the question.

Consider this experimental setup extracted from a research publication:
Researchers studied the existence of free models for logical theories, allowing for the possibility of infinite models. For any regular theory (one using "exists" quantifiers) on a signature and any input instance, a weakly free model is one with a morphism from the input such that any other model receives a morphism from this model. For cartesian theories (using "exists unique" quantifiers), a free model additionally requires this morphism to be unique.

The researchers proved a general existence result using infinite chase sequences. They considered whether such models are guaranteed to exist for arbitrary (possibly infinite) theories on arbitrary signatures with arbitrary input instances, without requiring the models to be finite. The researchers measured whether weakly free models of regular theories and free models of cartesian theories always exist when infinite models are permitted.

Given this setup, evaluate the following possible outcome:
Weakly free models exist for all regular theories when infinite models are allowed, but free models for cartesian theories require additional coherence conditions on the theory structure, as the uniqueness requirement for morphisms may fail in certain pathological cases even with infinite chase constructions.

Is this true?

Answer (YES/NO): NO